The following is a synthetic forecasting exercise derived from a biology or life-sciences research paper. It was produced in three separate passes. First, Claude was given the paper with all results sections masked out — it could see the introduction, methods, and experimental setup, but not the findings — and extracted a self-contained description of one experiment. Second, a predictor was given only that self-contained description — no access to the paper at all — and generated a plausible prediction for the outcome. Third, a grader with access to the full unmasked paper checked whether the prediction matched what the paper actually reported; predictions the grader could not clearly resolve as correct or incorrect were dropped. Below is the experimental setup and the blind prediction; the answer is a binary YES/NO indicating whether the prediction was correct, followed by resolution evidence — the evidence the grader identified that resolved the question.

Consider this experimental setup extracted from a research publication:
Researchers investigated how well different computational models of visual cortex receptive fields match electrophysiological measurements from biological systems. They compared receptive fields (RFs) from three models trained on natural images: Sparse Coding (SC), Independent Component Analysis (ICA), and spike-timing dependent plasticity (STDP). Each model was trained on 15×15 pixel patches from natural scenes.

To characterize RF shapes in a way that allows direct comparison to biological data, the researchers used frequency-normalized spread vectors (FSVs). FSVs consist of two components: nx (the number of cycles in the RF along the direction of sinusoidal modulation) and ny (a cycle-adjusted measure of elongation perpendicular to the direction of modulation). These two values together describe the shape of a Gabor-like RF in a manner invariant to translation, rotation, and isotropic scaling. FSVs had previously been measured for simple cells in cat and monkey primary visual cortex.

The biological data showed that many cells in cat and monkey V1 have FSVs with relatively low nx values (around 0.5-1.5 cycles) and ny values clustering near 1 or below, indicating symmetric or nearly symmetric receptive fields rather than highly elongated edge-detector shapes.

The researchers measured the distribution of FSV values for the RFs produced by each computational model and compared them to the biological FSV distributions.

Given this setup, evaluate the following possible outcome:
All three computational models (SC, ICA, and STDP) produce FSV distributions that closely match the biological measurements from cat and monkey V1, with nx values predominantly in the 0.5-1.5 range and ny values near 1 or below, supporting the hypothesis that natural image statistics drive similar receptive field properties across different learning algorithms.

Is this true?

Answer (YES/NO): NO